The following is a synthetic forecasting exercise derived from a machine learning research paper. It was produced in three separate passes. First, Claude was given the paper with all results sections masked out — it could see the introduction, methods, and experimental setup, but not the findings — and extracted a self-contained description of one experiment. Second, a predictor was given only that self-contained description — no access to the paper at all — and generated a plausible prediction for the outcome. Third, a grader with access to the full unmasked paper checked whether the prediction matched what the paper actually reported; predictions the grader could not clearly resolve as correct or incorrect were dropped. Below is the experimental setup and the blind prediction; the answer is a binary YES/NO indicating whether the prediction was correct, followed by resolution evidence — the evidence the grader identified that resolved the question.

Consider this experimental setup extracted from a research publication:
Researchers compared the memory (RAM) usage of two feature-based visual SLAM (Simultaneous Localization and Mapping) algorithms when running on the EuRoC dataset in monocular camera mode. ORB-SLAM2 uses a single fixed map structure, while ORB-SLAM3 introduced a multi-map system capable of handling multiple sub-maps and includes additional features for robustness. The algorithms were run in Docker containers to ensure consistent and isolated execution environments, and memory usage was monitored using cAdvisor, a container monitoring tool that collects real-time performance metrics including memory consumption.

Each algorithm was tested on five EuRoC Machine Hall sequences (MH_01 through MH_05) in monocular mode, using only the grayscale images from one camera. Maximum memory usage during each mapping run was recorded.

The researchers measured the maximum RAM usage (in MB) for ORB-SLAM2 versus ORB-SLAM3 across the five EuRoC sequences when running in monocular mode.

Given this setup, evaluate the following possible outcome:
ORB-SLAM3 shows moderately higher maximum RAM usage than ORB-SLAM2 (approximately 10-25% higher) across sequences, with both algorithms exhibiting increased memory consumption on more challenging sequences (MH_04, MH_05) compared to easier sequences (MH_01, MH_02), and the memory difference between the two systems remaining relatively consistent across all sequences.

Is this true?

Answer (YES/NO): NO